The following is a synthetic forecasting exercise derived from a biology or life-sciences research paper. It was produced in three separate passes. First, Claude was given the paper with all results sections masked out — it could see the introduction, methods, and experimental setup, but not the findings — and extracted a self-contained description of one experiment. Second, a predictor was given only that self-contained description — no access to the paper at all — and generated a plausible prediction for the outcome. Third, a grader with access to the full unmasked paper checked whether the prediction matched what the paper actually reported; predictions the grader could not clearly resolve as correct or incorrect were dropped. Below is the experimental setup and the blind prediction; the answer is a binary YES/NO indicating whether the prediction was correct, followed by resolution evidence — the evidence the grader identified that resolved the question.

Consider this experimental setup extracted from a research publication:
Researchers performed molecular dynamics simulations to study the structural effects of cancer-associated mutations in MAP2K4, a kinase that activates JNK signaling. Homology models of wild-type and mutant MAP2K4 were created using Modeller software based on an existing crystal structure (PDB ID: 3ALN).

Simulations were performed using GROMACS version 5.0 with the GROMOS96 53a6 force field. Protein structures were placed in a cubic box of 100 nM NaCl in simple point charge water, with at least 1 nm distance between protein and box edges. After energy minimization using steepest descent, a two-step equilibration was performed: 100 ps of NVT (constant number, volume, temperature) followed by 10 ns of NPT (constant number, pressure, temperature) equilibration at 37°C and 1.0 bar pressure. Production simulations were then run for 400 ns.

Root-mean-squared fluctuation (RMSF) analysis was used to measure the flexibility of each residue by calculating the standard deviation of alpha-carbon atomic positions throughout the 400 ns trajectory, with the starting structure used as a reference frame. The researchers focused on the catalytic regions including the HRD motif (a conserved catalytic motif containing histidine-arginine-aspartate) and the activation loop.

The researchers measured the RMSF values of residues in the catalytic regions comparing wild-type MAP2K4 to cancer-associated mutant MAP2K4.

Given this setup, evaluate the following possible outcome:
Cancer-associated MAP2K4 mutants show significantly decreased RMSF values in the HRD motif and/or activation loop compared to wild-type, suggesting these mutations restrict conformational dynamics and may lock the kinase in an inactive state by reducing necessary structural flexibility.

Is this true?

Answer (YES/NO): YES